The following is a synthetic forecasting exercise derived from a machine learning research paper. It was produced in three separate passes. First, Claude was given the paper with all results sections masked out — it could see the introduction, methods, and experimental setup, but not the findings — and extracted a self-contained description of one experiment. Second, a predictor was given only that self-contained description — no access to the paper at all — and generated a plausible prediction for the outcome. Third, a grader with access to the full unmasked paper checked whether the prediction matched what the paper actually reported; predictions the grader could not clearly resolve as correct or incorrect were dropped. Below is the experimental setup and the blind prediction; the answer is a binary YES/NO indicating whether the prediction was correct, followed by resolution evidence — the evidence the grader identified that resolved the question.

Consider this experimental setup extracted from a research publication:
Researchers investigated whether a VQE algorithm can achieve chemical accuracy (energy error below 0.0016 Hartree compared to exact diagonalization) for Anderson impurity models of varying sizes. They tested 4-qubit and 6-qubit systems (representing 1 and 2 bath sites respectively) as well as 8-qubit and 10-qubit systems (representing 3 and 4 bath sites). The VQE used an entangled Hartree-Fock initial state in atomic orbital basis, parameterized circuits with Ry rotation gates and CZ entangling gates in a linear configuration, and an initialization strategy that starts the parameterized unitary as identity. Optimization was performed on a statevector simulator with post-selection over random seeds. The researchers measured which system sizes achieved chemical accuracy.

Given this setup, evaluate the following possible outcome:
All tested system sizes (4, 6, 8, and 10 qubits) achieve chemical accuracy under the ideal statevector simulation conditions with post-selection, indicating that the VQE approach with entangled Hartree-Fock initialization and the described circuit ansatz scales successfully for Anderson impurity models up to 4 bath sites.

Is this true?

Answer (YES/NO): NO